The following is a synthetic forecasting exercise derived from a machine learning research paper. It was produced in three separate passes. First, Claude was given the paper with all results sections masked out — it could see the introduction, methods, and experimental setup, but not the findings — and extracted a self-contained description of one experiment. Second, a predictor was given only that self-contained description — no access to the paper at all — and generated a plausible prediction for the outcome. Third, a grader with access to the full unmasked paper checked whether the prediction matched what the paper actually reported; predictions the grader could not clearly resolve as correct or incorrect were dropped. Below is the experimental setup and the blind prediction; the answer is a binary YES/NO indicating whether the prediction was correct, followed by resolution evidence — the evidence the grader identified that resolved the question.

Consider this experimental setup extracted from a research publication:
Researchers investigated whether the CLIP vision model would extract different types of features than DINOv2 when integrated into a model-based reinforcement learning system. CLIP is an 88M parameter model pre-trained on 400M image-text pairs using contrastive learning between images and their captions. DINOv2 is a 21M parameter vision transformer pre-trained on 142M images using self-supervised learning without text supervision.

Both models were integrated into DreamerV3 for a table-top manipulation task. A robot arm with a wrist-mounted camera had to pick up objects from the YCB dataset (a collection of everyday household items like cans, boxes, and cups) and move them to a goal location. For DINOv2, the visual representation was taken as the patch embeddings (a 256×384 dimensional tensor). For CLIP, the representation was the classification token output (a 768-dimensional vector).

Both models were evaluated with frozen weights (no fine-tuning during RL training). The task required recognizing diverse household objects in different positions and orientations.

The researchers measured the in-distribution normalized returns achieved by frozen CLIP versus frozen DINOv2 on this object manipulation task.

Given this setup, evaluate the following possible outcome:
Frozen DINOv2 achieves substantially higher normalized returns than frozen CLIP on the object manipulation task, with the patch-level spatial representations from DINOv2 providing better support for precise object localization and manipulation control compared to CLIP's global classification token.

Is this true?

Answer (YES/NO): YES